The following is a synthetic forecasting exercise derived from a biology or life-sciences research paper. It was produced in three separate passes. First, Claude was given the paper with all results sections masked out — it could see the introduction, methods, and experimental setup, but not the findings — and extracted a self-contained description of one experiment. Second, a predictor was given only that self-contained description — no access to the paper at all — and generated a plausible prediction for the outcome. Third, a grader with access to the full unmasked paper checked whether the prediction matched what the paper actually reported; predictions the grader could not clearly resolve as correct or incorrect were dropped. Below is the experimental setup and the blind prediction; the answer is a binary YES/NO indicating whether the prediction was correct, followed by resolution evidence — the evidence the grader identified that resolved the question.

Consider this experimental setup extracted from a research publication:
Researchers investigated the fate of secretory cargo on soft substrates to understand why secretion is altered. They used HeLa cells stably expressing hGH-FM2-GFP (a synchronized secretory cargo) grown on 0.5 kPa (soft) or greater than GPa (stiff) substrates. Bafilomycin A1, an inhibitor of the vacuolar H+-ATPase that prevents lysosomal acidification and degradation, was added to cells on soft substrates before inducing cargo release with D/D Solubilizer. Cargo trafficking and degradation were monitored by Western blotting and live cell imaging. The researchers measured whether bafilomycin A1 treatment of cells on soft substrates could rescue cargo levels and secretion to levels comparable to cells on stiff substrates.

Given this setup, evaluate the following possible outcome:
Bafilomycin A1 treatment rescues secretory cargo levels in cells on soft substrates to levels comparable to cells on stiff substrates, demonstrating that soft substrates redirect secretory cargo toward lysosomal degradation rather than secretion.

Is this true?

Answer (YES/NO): NO